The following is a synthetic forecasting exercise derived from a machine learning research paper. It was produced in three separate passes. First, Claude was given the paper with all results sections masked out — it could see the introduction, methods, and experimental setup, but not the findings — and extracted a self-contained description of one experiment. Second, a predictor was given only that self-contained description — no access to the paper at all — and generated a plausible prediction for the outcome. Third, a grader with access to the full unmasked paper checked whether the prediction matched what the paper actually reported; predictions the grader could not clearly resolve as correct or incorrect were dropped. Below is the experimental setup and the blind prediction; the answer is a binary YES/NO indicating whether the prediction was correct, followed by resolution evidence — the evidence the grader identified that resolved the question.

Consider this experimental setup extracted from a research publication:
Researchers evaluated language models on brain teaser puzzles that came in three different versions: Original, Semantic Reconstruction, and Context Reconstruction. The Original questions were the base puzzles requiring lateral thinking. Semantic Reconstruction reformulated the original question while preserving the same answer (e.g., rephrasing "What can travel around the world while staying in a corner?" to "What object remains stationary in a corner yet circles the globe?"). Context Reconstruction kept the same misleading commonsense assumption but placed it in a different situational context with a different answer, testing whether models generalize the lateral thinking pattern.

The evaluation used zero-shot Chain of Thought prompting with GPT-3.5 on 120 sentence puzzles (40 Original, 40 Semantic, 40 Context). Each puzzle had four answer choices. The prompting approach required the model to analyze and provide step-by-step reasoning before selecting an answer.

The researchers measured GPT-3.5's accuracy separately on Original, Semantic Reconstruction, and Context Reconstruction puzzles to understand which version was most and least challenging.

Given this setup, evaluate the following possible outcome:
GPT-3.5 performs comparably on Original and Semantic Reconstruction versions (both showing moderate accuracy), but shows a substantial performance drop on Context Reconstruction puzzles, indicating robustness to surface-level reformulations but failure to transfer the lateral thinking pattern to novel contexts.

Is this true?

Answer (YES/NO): YES